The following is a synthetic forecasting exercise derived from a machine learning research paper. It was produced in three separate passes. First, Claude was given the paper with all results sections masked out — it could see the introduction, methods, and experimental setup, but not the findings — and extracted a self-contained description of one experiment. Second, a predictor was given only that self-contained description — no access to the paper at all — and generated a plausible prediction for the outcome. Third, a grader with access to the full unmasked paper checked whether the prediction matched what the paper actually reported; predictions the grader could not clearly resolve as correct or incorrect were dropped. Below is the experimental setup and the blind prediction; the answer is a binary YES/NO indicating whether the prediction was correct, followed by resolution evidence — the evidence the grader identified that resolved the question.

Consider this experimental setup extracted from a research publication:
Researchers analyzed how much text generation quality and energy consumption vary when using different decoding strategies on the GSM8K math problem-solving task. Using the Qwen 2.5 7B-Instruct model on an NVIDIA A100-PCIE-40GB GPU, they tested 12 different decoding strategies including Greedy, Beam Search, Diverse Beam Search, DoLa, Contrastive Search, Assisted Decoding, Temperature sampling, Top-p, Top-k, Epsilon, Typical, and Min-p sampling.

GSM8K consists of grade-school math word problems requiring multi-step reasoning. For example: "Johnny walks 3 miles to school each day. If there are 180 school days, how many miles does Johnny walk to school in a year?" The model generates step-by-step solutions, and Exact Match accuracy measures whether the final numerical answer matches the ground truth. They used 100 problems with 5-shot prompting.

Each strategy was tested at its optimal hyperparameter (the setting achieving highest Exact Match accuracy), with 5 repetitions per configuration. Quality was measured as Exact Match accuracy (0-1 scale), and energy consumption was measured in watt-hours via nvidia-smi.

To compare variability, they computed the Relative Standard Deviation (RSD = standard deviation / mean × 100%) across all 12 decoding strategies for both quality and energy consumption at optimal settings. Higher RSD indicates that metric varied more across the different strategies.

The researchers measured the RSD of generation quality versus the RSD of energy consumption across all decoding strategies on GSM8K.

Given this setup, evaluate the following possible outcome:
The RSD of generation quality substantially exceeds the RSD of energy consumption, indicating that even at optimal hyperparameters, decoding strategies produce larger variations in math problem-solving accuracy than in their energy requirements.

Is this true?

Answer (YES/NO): NO